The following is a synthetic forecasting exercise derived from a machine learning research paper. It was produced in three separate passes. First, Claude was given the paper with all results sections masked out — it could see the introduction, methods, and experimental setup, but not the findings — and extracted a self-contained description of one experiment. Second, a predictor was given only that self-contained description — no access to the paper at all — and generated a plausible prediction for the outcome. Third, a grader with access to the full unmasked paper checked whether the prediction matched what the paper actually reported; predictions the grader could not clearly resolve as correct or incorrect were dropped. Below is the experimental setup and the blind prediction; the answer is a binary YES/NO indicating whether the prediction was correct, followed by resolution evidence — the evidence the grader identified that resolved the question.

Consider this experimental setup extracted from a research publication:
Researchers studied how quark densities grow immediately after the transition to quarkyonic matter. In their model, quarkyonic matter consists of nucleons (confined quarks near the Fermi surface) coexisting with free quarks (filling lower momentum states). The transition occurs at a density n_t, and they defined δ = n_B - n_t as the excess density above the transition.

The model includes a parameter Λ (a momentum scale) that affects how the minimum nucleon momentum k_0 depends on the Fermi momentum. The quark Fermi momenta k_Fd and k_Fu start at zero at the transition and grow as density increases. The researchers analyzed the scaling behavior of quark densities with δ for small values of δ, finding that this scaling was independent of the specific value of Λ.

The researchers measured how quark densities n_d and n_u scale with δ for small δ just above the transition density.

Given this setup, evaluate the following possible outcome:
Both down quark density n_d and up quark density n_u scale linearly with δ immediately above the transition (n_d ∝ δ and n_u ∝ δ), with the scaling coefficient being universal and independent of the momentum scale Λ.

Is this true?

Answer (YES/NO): NO